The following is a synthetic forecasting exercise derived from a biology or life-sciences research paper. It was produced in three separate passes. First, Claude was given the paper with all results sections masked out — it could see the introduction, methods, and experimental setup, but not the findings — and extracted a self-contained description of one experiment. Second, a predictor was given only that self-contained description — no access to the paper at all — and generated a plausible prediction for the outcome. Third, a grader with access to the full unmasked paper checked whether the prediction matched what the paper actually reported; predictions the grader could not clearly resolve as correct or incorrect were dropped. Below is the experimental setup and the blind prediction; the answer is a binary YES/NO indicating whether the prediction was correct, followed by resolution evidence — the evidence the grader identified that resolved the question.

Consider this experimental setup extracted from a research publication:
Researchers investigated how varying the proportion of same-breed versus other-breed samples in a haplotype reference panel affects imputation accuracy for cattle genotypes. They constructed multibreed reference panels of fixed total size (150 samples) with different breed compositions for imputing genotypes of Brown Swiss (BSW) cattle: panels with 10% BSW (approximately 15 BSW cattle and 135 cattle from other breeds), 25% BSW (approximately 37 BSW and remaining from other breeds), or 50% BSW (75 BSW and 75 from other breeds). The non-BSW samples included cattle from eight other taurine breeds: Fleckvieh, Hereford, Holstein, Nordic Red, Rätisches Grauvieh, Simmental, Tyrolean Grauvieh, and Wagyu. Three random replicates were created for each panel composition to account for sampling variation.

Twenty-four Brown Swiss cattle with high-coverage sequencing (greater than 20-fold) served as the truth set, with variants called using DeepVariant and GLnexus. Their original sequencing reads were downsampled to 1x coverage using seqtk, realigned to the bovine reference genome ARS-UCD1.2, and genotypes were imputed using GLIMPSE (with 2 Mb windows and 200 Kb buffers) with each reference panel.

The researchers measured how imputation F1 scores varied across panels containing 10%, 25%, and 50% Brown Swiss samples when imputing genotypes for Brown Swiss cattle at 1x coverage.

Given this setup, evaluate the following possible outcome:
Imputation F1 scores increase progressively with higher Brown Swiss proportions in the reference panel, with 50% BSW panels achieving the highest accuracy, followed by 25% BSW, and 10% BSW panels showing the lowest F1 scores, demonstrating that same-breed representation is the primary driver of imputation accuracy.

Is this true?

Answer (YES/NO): NO